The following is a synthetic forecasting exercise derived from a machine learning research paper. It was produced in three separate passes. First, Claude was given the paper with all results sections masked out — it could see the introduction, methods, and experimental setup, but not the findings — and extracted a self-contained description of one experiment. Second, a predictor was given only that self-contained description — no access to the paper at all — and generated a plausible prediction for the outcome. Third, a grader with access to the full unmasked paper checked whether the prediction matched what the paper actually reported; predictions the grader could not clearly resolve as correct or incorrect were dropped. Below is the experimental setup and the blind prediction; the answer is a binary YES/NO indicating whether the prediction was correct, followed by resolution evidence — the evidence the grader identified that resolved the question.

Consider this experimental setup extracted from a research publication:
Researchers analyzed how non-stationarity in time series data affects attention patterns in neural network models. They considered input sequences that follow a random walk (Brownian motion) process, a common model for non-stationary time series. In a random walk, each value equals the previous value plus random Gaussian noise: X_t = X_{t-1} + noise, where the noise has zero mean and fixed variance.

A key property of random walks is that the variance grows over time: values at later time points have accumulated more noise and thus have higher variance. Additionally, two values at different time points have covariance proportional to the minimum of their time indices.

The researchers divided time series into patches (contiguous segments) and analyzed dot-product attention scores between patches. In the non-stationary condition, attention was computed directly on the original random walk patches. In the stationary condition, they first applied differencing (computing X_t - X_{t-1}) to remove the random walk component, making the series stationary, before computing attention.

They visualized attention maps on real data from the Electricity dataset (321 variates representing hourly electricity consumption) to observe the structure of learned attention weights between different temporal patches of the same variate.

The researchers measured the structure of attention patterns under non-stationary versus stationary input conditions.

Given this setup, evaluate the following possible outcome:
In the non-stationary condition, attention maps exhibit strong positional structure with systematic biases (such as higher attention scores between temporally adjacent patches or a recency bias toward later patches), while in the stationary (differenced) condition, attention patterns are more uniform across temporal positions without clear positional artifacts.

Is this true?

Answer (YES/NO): NO